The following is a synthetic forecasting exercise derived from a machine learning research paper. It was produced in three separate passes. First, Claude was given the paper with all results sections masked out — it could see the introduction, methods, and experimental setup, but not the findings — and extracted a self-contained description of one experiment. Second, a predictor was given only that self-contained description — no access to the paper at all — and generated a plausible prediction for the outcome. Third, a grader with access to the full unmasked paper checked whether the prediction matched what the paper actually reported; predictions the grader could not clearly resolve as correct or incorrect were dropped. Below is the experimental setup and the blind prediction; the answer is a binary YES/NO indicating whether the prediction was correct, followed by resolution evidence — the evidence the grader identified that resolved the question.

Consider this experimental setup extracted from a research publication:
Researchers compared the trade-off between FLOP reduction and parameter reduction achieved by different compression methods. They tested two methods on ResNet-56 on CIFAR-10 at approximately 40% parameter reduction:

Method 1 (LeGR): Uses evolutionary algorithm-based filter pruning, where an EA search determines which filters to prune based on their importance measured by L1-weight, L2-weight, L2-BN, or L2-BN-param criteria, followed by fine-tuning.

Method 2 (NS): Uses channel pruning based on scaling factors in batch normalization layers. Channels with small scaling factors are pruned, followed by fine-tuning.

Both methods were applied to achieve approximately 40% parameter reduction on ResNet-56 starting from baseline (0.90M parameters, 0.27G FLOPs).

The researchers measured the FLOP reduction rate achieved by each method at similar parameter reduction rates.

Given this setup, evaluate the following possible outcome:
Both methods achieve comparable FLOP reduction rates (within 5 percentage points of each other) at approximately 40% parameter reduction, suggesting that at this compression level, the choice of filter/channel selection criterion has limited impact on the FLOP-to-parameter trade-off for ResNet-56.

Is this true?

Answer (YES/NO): NO